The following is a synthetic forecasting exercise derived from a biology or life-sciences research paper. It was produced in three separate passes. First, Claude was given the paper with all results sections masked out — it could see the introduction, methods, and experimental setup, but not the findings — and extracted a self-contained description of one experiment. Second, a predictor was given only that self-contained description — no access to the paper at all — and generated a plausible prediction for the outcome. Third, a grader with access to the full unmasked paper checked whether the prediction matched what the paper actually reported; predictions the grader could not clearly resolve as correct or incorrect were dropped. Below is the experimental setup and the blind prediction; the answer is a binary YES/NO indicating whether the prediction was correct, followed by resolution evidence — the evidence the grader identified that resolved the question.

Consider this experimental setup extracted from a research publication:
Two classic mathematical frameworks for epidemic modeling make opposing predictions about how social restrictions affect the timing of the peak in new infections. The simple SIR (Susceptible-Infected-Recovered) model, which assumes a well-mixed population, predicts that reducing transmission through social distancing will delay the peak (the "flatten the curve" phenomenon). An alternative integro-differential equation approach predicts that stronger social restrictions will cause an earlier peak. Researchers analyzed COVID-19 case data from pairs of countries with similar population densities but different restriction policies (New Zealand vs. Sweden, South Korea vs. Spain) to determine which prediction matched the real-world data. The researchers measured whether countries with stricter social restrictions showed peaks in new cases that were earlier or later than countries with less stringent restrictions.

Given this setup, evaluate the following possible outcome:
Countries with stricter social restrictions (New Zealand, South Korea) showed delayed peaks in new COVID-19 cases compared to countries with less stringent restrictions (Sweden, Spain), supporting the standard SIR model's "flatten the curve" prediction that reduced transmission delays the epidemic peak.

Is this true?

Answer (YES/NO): NO